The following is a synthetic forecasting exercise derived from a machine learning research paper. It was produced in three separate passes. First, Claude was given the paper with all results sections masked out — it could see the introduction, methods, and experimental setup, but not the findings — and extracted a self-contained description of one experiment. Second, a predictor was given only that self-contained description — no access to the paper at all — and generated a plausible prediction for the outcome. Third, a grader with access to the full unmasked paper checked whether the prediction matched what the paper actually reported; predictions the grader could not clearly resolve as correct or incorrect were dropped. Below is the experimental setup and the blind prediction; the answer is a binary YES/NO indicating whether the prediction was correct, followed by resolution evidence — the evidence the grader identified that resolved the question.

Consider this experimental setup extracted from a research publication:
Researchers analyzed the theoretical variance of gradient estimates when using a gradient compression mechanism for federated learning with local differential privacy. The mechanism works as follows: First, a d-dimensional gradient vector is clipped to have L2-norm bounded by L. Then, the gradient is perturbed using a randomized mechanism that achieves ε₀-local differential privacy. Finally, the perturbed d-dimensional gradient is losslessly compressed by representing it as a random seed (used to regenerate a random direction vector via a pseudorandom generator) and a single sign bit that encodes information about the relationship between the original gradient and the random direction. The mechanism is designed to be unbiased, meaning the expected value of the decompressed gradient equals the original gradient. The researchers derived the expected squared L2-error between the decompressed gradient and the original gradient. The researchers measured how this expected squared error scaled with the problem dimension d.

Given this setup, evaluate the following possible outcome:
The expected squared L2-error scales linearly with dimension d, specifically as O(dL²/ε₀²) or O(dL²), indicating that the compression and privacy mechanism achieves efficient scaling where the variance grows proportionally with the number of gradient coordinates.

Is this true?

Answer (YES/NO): YES